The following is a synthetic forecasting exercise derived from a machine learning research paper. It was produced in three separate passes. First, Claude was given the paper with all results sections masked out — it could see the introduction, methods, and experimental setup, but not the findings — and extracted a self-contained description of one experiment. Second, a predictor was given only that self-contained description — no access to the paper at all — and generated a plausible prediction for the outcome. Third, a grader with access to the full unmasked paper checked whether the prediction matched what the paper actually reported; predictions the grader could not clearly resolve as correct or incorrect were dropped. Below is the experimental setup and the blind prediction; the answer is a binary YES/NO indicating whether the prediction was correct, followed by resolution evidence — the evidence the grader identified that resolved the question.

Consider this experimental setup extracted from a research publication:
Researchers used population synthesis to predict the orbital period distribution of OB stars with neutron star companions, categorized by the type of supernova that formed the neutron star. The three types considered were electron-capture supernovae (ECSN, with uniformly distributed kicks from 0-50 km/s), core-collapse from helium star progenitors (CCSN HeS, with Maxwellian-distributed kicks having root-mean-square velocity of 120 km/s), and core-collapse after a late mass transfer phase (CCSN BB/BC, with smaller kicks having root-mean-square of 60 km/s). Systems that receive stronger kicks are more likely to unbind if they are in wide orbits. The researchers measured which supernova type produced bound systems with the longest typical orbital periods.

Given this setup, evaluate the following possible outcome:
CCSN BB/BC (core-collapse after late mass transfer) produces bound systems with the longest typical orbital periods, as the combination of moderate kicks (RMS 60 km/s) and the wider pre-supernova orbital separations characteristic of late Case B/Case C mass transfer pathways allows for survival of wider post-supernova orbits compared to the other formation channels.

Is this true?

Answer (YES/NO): NO